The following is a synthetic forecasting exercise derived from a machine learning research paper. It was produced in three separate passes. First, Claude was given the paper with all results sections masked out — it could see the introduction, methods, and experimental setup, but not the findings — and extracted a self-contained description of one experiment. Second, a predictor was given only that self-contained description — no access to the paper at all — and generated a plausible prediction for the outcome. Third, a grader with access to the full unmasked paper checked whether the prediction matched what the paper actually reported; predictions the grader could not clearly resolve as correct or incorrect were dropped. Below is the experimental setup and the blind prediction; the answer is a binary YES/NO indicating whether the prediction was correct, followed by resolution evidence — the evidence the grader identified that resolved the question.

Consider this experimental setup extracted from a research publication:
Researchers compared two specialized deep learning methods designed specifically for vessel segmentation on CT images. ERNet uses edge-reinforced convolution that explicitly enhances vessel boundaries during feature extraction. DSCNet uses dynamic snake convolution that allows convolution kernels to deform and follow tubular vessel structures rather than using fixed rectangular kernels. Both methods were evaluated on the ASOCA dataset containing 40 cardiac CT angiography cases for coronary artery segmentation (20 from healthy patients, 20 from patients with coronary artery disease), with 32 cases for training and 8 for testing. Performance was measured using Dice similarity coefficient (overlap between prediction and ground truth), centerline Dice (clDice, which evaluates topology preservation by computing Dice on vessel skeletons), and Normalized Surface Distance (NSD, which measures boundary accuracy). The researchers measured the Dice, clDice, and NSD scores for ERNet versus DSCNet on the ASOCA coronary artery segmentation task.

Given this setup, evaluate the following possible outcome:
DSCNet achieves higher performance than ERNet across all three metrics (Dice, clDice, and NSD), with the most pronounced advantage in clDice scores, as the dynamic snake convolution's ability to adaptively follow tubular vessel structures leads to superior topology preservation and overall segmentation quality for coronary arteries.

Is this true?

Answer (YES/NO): YES